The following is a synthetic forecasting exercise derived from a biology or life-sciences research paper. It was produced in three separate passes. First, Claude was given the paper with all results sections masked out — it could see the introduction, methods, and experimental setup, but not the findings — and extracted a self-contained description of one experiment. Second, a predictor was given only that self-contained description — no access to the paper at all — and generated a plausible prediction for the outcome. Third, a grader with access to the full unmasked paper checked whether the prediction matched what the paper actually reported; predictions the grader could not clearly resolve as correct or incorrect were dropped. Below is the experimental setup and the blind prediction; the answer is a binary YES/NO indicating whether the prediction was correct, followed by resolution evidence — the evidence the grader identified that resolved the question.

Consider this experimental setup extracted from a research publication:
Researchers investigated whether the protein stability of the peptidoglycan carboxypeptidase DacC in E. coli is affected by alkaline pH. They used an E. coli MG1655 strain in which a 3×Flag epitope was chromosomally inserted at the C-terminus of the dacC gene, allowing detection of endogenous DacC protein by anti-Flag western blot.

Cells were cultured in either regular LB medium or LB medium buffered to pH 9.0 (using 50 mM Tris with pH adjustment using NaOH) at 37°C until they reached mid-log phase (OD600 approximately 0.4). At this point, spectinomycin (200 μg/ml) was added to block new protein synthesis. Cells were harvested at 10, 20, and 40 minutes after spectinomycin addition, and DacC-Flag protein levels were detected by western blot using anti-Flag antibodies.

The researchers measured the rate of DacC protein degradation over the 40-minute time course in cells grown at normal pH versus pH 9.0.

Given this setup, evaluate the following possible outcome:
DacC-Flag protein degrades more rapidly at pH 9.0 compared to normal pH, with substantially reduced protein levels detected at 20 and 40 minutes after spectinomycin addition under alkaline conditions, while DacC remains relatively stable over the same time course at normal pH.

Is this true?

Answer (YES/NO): NO